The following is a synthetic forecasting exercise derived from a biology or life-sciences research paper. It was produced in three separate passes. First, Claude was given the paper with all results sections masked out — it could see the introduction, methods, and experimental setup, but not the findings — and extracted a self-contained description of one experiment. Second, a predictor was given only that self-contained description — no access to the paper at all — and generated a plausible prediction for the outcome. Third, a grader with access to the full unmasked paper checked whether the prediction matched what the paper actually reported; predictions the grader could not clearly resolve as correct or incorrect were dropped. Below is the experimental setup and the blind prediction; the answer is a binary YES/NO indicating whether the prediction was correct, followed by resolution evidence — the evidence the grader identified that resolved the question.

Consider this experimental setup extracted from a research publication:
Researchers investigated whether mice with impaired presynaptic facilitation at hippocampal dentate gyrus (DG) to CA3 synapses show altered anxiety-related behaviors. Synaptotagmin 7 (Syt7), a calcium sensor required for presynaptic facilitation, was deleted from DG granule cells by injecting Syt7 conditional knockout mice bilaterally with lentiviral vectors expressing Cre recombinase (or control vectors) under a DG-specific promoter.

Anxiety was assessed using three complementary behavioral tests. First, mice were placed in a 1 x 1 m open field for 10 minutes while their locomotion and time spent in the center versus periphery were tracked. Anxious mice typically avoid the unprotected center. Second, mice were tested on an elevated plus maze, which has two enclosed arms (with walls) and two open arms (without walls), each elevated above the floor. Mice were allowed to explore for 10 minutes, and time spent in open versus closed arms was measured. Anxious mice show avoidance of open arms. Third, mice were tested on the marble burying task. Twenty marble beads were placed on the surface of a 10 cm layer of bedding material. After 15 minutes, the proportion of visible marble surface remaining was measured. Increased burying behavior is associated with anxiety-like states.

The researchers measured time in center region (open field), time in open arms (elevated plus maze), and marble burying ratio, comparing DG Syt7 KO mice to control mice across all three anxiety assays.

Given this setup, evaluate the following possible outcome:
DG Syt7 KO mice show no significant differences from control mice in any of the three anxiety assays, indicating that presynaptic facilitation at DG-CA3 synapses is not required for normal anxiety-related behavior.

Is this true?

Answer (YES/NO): NO